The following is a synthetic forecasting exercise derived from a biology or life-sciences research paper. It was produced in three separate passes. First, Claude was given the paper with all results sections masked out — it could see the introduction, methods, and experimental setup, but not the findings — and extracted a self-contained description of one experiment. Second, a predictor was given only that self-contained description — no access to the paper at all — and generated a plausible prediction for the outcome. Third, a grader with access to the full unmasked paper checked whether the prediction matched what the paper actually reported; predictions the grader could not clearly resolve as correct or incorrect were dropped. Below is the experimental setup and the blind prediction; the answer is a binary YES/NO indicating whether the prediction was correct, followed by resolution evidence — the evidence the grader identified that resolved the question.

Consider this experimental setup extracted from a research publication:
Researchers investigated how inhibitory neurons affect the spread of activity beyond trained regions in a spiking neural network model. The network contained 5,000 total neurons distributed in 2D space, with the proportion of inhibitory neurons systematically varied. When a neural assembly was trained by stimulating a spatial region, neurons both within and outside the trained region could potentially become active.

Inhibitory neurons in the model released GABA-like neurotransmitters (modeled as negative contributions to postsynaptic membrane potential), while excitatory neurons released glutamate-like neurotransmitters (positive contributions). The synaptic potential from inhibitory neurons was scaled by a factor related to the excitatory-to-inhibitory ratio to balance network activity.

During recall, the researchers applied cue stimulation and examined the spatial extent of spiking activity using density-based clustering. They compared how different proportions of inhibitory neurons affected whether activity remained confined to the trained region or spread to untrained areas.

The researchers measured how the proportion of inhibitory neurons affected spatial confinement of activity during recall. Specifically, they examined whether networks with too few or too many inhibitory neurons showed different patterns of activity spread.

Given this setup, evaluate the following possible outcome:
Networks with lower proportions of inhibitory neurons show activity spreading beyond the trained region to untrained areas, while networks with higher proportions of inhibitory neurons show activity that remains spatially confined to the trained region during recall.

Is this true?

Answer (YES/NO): NO